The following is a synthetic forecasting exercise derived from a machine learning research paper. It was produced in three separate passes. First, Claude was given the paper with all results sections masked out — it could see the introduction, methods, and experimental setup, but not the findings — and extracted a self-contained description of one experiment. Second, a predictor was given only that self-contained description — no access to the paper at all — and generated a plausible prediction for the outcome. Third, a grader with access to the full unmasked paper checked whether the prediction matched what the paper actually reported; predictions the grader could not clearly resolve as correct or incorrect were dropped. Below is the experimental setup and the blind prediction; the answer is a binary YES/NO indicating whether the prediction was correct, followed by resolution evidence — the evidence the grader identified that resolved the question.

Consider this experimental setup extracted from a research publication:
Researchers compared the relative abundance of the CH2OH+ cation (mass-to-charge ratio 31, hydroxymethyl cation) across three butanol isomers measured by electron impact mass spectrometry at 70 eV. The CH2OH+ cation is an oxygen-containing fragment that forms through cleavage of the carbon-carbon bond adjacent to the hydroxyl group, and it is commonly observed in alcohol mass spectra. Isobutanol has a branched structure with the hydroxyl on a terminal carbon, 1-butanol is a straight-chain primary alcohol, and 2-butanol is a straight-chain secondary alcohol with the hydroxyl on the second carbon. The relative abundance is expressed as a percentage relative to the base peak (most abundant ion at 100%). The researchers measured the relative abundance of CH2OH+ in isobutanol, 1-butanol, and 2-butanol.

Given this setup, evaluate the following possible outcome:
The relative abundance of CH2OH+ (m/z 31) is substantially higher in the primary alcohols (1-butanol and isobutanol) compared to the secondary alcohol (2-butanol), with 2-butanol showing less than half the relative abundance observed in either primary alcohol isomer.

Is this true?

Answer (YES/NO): NO